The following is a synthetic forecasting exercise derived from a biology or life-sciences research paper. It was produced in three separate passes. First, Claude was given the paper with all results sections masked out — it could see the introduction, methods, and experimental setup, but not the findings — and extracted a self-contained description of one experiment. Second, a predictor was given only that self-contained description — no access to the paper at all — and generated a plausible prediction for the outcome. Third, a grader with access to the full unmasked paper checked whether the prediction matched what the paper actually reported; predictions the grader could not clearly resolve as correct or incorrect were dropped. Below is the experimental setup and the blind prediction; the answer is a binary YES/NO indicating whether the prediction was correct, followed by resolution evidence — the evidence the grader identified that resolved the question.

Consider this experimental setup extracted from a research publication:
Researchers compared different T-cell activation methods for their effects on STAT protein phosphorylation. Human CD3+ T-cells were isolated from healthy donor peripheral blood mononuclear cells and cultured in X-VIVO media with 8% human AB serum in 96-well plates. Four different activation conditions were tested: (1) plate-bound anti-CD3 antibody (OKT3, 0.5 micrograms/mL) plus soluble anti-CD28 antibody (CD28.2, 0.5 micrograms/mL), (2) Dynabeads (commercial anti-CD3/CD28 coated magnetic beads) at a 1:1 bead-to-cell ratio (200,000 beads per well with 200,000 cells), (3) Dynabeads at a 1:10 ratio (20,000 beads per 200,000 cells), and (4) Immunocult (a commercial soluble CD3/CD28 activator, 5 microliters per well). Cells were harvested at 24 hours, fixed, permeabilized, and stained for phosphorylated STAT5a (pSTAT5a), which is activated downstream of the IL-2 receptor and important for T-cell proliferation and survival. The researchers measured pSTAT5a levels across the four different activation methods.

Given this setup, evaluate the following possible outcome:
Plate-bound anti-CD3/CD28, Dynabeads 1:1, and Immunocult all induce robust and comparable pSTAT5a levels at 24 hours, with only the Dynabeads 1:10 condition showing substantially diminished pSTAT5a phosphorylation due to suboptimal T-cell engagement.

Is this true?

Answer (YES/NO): NO